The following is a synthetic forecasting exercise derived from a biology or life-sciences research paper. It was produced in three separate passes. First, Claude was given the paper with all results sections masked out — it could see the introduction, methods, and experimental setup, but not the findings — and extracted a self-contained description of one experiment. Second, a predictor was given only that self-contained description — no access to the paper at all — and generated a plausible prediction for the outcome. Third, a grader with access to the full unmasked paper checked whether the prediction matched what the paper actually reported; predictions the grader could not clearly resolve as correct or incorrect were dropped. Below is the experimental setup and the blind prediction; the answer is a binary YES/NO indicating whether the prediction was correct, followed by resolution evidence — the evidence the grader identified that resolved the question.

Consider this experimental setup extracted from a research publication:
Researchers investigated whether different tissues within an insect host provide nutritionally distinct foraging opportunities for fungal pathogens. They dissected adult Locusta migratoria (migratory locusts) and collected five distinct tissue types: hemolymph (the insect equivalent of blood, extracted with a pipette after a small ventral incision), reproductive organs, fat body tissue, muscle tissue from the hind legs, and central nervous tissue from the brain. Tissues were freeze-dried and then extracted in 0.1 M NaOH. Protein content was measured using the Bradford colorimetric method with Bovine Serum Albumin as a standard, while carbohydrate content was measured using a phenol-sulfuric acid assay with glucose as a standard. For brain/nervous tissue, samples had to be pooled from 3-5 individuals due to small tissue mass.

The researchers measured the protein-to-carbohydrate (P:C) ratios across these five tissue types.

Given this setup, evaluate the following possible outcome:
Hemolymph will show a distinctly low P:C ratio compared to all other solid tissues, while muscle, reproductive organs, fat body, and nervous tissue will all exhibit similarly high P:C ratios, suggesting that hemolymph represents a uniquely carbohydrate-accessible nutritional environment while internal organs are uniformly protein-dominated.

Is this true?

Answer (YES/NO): NO